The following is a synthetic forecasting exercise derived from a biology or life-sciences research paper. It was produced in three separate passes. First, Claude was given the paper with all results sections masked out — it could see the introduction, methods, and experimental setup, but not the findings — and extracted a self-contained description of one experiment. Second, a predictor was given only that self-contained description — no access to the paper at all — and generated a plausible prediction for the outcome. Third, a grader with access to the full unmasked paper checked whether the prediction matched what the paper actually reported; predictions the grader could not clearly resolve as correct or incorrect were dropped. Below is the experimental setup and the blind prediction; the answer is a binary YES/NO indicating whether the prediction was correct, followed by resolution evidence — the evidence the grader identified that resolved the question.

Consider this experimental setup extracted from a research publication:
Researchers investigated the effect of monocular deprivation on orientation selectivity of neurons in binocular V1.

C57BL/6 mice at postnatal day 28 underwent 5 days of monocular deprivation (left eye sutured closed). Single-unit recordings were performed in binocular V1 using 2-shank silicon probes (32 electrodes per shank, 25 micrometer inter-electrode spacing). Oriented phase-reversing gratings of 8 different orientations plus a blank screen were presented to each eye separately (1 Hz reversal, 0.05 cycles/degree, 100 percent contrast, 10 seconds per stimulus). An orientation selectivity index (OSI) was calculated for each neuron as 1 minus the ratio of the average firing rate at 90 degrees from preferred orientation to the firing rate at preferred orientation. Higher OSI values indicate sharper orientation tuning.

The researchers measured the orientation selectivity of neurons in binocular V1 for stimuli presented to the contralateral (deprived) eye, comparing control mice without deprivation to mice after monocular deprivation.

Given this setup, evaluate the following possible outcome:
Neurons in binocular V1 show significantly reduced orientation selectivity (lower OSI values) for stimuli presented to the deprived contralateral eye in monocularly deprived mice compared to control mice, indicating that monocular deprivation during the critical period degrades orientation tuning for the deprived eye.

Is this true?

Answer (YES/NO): NO